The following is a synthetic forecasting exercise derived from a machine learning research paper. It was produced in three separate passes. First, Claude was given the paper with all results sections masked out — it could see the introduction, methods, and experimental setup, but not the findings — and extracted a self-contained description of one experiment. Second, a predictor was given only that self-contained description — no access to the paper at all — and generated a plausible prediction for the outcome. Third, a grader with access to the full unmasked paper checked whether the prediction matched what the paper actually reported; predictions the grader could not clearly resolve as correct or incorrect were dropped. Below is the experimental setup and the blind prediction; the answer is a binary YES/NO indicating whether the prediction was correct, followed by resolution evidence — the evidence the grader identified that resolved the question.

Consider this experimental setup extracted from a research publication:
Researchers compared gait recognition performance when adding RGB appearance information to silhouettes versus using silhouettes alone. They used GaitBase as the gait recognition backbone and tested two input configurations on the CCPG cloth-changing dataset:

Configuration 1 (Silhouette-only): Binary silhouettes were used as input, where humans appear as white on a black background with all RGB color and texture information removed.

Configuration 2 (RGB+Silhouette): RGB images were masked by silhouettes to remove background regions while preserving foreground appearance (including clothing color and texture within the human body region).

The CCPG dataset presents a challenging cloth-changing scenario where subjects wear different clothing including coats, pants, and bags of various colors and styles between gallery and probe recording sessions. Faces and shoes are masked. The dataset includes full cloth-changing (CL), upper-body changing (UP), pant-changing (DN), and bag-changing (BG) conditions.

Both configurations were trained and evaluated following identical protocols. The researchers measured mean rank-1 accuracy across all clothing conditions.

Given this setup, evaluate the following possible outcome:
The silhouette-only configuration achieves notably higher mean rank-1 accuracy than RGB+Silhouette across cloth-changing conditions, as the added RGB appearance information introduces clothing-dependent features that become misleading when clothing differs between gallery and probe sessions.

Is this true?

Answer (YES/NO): NO